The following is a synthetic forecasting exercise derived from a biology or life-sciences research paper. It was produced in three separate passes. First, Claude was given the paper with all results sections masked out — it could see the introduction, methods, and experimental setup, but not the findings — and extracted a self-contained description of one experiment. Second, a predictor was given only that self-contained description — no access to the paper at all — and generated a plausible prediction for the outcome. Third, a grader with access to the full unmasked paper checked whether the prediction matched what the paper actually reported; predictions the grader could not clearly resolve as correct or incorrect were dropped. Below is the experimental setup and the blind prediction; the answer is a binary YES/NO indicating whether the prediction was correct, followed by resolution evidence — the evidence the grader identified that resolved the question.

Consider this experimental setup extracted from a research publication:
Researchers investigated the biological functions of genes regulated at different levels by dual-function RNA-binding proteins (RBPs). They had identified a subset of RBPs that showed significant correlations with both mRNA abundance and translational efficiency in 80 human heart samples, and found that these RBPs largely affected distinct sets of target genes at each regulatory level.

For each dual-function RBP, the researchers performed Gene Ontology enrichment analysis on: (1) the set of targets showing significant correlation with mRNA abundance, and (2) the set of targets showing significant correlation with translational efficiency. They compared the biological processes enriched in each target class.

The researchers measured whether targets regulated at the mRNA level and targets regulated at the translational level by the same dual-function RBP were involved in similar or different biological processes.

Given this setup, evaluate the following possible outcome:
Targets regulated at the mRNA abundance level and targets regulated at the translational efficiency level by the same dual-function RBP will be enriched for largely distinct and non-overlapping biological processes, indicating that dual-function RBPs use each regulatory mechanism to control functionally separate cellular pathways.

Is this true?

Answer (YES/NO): NO